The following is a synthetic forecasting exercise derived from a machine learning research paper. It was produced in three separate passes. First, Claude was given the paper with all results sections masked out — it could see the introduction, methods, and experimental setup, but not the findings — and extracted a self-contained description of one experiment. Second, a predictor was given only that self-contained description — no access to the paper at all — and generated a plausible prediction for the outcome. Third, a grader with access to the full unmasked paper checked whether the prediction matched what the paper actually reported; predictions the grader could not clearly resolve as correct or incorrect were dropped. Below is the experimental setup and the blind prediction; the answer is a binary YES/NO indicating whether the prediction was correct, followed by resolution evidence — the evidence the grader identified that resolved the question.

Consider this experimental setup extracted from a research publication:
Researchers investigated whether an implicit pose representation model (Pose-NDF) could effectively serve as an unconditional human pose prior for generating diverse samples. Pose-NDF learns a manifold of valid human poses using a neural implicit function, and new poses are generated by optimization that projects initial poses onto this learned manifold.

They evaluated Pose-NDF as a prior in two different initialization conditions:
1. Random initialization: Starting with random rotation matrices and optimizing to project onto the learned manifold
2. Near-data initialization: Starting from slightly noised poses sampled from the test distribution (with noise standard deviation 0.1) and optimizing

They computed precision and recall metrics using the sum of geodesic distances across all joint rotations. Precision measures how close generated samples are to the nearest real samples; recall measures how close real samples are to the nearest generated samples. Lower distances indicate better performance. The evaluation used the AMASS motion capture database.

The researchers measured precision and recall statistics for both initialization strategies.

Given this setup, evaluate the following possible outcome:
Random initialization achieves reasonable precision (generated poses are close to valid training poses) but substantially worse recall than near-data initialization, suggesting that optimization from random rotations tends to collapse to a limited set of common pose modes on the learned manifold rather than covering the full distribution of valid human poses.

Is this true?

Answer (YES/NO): NO